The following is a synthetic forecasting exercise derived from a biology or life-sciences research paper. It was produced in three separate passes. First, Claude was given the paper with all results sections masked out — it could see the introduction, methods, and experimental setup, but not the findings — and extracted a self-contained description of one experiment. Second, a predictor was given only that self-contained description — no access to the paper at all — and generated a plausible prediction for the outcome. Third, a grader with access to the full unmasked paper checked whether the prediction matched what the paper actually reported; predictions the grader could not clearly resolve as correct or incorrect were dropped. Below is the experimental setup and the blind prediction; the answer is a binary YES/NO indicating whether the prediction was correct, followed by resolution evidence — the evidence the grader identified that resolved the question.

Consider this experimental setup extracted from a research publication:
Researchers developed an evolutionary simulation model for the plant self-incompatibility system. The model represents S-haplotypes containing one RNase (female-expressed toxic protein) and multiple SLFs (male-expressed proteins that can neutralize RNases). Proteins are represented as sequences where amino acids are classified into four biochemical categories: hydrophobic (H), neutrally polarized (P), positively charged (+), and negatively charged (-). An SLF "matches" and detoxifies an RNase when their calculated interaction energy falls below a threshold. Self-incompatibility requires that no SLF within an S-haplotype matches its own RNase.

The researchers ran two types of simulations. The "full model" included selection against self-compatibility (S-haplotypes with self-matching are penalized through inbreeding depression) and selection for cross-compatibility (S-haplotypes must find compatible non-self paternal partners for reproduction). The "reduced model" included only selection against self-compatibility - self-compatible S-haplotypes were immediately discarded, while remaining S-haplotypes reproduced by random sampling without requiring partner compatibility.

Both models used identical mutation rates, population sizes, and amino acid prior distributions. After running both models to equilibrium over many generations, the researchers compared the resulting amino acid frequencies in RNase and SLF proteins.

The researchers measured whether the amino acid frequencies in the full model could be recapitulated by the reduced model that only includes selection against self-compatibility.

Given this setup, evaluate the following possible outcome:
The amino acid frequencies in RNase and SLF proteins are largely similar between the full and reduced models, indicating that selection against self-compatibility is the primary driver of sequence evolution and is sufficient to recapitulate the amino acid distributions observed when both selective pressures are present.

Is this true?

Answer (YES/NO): YES